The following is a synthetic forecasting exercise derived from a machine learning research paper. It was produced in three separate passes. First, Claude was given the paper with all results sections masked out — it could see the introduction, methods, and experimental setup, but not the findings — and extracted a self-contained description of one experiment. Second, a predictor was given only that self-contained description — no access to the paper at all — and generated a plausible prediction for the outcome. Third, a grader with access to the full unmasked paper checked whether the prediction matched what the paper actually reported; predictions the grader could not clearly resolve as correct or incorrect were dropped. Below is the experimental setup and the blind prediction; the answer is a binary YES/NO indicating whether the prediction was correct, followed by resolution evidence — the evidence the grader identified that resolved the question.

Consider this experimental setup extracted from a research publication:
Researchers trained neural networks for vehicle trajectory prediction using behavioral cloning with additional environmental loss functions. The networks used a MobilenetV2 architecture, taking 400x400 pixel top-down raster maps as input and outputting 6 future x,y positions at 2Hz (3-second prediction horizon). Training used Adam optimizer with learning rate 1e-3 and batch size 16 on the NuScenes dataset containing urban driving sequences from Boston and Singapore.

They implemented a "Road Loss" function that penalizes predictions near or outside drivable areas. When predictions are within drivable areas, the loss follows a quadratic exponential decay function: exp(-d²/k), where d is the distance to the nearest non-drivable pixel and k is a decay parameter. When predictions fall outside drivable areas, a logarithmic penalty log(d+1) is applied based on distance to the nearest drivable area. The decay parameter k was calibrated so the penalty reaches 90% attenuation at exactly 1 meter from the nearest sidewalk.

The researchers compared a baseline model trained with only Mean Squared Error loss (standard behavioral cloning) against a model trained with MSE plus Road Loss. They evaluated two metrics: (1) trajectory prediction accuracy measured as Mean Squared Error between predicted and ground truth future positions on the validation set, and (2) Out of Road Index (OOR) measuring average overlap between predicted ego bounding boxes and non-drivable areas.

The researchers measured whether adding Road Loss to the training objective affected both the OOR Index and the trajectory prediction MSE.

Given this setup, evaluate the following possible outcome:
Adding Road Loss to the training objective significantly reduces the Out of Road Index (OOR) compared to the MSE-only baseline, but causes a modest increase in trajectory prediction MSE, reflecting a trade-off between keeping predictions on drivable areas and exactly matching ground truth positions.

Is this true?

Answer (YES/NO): NO